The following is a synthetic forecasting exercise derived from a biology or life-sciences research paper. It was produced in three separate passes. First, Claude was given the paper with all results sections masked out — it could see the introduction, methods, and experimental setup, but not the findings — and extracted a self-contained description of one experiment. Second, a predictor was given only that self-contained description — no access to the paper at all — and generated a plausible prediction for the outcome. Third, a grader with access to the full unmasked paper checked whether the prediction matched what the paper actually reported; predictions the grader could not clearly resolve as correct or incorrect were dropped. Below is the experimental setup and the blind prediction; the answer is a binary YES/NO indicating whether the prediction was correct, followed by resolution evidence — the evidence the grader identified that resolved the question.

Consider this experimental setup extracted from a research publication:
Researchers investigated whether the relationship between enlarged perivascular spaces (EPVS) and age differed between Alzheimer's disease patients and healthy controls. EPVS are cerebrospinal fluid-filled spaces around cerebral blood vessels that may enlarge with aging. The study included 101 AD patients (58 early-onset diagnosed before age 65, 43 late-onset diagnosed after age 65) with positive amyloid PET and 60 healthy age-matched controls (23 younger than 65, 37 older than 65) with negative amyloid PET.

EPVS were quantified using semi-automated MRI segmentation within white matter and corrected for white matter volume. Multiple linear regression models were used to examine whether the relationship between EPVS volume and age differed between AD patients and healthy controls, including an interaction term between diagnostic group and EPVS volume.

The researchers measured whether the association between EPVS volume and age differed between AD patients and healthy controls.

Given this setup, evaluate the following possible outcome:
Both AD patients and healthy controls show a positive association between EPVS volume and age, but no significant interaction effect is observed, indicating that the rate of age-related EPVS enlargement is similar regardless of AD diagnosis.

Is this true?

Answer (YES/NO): NO